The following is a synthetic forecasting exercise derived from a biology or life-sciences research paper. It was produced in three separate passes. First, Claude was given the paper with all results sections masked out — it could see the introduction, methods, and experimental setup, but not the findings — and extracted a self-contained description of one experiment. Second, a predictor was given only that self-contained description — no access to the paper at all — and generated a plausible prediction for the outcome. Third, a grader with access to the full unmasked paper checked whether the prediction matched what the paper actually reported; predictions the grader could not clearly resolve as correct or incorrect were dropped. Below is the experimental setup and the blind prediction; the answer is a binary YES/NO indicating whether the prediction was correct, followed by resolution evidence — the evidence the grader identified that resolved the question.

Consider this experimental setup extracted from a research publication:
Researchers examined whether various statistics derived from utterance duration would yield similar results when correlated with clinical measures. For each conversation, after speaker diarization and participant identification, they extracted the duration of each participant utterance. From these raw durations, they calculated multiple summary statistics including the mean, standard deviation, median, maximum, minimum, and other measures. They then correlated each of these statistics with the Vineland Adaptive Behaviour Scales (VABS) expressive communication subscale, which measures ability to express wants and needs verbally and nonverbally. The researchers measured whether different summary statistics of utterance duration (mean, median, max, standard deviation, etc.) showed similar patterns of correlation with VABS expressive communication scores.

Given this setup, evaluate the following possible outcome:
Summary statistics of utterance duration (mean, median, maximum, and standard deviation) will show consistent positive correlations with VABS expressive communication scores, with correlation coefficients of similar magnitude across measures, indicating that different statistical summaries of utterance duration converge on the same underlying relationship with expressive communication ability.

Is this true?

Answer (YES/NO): YES